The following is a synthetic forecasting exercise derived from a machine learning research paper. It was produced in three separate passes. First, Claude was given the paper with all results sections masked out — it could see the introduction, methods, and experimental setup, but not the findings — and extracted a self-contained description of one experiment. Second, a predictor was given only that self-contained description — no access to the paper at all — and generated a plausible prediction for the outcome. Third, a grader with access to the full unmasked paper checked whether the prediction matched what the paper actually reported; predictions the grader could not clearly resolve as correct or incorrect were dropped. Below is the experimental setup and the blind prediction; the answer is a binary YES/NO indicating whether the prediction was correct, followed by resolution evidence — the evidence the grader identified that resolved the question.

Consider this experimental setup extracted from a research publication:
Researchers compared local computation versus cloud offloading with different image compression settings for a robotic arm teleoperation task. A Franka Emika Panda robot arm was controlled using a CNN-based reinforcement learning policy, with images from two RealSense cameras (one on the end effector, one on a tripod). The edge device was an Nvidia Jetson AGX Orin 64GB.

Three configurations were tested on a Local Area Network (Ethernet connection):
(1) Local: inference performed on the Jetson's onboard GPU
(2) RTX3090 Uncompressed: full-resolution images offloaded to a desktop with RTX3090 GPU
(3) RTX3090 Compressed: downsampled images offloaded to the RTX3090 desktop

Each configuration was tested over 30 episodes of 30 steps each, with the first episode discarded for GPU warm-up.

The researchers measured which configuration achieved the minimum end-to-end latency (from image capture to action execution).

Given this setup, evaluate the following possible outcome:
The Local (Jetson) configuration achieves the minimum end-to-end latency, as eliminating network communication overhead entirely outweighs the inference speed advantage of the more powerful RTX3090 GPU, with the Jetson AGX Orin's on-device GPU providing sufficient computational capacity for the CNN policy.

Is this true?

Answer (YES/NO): NO